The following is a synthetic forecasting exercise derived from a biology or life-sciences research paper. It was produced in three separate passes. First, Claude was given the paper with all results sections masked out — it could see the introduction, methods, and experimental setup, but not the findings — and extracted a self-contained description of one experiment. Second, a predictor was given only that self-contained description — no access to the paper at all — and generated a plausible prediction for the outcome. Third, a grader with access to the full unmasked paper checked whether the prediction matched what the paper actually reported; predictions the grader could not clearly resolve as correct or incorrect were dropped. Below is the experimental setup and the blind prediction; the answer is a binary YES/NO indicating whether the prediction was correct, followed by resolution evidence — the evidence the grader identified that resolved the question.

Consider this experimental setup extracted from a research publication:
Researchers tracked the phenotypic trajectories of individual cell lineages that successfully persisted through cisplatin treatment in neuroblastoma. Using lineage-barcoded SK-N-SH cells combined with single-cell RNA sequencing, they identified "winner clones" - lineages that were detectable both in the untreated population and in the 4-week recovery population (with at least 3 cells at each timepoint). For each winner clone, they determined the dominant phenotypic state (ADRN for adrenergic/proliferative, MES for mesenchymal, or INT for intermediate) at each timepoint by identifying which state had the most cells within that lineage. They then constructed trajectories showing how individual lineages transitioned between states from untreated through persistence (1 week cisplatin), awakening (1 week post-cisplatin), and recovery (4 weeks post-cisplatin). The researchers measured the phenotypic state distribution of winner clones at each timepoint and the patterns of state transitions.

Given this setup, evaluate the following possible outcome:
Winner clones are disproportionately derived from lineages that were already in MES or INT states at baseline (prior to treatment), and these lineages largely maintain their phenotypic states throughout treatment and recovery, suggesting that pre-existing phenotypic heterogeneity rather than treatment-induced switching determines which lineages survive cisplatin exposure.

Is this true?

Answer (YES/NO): NO